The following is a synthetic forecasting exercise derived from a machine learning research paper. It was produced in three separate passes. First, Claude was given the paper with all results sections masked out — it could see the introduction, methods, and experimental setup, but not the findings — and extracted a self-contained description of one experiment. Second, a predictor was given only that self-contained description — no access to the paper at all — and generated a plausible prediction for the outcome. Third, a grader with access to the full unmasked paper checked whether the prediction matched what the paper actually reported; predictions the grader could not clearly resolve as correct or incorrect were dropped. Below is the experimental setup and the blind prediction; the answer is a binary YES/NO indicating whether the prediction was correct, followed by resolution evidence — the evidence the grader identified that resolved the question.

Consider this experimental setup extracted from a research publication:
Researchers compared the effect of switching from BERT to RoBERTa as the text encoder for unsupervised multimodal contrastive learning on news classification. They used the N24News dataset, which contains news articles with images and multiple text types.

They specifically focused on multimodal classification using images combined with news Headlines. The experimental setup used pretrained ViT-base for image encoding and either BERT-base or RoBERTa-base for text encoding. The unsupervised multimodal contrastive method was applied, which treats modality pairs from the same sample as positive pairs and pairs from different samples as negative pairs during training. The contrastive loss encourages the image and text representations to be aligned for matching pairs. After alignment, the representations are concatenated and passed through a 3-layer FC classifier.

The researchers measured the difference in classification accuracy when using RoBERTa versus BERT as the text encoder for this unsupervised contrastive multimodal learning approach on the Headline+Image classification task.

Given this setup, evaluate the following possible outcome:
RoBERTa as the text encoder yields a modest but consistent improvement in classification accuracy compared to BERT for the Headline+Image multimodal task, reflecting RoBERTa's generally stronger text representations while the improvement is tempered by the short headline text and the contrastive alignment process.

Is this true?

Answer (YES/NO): YES